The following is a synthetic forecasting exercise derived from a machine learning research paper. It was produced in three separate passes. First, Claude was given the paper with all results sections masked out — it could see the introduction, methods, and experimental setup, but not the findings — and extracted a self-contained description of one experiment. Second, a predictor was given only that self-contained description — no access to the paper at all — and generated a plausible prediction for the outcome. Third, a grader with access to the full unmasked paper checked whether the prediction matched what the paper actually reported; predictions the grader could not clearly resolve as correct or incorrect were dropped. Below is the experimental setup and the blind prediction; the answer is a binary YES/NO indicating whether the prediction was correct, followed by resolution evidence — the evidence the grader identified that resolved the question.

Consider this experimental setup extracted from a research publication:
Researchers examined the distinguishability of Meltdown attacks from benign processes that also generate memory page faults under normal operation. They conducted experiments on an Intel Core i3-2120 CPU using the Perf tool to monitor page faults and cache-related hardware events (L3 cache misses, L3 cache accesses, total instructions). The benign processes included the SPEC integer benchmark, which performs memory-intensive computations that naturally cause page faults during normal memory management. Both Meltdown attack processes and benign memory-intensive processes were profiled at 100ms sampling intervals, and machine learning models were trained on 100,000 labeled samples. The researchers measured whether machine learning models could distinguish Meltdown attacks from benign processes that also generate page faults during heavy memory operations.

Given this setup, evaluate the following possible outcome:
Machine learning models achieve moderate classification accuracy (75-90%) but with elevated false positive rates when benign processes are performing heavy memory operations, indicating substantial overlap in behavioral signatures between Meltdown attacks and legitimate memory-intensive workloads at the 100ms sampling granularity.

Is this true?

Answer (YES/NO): NO